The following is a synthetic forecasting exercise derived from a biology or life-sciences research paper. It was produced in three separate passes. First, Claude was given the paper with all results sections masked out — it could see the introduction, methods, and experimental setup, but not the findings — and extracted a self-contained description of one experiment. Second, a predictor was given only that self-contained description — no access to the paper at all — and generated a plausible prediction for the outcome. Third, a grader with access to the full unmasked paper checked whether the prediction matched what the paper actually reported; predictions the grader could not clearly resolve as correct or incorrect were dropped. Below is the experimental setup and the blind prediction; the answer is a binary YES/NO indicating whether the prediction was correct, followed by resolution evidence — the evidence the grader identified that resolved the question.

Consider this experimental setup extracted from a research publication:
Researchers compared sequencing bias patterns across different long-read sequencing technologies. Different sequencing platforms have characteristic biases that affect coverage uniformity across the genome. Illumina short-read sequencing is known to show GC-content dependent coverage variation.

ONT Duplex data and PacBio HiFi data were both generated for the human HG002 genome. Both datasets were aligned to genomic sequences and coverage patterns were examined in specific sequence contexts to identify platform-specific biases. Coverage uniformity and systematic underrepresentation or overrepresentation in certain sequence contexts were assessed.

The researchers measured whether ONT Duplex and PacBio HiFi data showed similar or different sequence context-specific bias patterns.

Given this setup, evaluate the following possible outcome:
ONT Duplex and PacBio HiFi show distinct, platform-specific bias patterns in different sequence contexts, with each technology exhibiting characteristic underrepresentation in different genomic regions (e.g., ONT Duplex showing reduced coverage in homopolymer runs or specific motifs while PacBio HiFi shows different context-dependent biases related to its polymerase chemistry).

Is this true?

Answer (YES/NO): YES